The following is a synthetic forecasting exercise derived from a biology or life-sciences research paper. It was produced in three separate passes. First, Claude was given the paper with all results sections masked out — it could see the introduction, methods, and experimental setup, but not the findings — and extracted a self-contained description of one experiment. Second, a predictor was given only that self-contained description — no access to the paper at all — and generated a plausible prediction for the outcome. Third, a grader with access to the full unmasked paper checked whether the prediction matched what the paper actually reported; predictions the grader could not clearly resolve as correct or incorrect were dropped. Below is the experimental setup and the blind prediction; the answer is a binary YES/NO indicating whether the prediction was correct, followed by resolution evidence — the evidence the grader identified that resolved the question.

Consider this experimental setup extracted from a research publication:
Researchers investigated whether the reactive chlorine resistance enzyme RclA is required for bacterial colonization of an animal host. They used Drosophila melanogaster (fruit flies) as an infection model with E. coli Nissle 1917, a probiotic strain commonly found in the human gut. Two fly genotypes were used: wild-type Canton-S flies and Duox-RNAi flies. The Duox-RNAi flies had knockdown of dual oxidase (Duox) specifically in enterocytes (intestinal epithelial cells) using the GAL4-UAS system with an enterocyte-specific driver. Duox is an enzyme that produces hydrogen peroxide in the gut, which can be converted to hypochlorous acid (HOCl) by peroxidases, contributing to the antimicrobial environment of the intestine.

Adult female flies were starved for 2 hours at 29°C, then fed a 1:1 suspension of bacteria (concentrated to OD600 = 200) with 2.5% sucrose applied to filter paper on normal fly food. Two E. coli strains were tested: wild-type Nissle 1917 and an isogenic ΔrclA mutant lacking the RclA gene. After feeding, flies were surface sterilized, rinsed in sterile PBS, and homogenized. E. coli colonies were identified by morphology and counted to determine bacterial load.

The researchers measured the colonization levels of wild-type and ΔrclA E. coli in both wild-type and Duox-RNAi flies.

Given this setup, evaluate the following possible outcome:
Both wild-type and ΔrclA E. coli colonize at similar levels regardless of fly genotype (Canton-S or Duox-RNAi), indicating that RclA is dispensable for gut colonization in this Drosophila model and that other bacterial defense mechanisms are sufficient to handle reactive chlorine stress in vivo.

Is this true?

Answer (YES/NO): NO